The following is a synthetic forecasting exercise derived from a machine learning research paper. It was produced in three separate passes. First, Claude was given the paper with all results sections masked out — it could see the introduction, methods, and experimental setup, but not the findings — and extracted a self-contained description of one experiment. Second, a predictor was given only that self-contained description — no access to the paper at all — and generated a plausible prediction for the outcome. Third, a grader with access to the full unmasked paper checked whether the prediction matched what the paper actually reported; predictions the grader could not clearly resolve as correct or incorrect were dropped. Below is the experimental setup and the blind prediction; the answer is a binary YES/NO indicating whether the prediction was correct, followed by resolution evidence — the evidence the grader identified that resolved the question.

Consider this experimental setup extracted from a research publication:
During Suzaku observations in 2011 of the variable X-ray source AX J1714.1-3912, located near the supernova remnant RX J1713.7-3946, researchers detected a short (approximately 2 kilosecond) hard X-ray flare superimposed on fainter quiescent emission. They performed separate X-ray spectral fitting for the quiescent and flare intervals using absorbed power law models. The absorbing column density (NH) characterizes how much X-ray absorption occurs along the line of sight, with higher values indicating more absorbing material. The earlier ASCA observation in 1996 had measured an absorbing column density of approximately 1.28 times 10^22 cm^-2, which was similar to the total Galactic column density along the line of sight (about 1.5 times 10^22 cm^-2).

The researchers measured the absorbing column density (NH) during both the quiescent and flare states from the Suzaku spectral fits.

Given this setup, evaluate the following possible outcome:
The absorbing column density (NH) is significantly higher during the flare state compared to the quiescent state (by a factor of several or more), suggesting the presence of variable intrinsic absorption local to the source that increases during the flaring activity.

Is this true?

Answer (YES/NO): NO